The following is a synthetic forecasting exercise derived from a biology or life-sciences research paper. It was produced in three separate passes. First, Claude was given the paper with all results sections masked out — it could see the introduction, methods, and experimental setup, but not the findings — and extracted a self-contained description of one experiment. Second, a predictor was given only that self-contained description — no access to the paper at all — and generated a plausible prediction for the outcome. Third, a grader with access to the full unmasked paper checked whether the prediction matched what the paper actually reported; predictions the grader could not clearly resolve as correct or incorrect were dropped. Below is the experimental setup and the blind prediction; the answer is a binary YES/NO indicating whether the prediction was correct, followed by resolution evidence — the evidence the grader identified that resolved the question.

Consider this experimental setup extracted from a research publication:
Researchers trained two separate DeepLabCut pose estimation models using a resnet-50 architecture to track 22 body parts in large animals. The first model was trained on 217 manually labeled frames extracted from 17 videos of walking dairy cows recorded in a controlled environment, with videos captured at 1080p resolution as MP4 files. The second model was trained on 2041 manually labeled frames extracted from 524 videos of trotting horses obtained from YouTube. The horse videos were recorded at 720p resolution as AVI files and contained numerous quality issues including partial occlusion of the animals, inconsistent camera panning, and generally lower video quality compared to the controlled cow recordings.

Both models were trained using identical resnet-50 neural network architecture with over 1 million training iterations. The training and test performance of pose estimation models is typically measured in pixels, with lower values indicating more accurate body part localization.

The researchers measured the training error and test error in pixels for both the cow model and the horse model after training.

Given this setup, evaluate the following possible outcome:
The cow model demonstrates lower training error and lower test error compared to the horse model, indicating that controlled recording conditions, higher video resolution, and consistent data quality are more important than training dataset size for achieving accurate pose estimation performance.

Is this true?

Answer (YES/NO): YES